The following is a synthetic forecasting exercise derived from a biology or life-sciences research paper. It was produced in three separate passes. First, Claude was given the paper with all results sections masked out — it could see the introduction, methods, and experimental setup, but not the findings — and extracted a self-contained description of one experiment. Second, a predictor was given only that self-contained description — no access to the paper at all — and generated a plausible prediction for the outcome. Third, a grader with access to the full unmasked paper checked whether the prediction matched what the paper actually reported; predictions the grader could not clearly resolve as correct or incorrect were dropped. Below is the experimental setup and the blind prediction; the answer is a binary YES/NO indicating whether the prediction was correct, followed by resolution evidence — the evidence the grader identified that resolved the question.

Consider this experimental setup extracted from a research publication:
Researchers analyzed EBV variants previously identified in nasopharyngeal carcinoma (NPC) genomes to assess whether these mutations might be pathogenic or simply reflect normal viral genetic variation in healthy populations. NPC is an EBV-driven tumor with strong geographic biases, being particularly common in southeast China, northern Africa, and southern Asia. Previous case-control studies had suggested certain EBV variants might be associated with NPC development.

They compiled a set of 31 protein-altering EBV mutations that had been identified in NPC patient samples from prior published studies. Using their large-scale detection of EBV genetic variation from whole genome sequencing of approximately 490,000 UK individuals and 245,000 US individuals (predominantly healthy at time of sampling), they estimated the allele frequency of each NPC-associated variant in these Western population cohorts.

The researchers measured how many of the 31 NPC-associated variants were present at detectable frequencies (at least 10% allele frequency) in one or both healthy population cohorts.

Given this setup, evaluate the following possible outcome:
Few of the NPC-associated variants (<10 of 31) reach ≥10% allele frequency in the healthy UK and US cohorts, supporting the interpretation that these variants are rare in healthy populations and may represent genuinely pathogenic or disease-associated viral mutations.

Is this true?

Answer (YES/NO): NO